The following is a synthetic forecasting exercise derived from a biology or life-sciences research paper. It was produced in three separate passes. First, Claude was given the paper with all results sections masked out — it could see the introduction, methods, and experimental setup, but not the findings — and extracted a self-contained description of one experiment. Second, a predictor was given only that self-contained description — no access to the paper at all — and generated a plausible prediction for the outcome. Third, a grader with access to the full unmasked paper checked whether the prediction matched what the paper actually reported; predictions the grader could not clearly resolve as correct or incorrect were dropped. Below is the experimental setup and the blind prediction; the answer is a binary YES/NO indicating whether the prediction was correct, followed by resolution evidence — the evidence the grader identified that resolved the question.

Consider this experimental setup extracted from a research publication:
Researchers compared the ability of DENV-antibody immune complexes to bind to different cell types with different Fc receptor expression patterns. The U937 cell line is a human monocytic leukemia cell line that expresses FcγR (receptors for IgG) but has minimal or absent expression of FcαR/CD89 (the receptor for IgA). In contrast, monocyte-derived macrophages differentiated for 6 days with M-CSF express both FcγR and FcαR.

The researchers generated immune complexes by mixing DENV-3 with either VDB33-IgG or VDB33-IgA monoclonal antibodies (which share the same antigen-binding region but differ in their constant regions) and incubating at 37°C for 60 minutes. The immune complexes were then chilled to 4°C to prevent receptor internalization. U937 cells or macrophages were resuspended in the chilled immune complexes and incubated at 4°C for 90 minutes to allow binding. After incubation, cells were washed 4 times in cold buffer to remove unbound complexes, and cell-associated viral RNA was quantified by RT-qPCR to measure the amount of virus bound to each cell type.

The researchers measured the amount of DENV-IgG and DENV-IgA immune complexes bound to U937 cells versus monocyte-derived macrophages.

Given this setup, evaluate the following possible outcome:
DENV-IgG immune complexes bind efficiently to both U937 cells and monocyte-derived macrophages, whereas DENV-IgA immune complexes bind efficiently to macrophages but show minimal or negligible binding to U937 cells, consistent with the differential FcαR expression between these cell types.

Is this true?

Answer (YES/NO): NO